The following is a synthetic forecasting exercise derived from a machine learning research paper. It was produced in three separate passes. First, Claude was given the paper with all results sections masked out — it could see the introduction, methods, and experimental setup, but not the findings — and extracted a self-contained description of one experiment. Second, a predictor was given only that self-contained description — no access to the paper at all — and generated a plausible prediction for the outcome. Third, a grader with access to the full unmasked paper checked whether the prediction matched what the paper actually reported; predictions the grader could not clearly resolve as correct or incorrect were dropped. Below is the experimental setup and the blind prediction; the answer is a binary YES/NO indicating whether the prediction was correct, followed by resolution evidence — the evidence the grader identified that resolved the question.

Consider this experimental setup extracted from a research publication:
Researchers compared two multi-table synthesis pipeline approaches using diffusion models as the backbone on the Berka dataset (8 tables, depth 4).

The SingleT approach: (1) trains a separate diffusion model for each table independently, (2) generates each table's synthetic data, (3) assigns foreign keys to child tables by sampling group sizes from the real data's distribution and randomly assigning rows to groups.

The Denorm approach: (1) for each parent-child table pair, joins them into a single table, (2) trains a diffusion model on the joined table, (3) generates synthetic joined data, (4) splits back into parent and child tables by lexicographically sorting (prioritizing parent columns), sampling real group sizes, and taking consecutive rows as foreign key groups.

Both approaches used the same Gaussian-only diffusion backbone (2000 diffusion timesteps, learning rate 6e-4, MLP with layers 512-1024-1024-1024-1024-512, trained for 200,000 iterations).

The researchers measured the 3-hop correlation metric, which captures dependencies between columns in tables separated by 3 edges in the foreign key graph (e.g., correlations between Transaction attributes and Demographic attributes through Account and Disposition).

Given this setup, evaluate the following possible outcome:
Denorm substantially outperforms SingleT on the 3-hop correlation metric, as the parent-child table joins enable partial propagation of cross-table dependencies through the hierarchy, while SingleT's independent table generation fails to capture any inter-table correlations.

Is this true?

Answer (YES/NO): NO